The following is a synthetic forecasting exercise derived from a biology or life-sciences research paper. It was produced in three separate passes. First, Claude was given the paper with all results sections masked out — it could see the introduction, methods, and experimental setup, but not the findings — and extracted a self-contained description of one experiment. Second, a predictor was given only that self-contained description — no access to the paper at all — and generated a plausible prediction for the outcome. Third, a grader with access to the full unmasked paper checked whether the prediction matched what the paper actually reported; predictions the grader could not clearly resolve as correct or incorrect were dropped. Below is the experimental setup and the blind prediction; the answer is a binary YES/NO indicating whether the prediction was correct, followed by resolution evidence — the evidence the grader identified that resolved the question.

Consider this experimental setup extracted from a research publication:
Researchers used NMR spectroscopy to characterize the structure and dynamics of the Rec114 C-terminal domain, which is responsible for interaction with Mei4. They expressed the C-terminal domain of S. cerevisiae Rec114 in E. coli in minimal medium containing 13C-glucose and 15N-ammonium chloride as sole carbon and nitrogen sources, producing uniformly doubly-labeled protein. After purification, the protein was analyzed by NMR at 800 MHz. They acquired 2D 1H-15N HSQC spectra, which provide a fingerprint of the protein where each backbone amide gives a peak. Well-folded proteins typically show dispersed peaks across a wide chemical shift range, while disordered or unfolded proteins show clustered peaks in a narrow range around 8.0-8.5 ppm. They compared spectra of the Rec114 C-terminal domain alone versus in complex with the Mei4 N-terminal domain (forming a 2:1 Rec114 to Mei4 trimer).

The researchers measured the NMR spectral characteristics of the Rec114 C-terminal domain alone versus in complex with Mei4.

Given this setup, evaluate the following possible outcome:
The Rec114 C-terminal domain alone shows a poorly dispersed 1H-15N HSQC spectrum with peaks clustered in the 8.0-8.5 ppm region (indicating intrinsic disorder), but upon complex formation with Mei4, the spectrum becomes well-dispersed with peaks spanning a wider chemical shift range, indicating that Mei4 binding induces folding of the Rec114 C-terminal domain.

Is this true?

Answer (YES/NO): NO